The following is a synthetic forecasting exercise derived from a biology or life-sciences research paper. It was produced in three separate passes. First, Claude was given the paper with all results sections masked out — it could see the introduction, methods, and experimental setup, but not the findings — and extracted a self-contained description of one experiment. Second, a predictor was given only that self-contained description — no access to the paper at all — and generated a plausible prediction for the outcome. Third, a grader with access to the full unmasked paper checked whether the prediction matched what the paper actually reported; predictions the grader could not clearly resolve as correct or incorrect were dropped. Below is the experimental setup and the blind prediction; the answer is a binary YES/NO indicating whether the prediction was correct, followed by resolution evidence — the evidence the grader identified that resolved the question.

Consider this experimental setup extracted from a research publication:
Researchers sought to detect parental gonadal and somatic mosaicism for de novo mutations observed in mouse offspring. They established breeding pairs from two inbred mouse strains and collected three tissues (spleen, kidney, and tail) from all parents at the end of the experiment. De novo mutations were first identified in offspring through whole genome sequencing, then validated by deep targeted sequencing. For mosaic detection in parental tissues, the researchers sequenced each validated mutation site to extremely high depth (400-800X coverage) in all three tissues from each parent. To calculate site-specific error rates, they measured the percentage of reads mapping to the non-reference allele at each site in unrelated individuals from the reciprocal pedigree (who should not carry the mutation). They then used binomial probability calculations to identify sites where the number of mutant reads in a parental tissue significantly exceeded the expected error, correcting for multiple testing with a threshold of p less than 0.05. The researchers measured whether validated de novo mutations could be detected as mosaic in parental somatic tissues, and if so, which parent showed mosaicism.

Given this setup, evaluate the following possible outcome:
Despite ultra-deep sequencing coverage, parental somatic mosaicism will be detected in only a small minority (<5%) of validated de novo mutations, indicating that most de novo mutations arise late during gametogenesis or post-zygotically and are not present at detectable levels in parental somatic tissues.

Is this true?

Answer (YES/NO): YES